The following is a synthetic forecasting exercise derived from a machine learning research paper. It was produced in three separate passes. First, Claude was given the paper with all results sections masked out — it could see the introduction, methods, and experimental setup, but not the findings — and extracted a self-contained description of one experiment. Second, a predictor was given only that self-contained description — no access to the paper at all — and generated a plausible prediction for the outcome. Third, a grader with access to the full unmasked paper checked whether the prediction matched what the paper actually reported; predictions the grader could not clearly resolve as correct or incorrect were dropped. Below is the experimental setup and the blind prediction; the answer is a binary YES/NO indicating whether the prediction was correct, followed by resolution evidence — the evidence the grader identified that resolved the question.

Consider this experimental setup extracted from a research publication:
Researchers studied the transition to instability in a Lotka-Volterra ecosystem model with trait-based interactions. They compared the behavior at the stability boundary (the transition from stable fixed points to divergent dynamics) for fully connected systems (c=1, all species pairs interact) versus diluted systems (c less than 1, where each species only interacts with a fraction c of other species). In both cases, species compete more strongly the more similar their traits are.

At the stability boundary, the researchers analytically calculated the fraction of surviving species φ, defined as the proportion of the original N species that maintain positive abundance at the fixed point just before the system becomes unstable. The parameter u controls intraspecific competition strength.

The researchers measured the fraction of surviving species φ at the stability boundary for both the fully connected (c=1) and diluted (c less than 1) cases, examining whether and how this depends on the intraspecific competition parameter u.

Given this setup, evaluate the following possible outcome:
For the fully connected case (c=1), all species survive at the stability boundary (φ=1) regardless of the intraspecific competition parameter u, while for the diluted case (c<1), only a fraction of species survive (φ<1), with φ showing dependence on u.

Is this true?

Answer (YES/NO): NO